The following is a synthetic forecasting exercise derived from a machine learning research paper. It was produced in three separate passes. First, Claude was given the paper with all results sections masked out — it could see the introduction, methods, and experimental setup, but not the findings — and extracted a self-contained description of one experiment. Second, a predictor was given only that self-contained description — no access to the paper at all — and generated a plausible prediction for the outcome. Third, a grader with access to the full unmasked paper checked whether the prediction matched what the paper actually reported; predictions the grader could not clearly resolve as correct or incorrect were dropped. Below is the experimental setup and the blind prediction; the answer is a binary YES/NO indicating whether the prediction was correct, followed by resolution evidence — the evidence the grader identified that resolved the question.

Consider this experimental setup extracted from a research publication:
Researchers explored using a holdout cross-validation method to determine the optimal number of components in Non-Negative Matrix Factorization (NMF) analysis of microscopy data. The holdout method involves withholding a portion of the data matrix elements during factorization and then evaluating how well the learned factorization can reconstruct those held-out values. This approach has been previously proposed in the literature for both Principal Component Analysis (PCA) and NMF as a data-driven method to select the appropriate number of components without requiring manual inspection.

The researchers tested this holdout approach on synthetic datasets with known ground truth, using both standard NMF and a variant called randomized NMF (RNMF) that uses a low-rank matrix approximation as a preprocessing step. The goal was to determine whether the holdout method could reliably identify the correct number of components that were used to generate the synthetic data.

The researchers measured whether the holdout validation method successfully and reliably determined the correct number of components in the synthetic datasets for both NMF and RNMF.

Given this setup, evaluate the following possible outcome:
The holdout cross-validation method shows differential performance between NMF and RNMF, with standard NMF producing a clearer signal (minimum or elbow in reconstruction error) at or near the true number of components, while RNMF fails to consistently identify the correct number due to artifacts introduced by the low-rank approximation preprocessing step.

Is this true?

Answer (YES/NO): NO